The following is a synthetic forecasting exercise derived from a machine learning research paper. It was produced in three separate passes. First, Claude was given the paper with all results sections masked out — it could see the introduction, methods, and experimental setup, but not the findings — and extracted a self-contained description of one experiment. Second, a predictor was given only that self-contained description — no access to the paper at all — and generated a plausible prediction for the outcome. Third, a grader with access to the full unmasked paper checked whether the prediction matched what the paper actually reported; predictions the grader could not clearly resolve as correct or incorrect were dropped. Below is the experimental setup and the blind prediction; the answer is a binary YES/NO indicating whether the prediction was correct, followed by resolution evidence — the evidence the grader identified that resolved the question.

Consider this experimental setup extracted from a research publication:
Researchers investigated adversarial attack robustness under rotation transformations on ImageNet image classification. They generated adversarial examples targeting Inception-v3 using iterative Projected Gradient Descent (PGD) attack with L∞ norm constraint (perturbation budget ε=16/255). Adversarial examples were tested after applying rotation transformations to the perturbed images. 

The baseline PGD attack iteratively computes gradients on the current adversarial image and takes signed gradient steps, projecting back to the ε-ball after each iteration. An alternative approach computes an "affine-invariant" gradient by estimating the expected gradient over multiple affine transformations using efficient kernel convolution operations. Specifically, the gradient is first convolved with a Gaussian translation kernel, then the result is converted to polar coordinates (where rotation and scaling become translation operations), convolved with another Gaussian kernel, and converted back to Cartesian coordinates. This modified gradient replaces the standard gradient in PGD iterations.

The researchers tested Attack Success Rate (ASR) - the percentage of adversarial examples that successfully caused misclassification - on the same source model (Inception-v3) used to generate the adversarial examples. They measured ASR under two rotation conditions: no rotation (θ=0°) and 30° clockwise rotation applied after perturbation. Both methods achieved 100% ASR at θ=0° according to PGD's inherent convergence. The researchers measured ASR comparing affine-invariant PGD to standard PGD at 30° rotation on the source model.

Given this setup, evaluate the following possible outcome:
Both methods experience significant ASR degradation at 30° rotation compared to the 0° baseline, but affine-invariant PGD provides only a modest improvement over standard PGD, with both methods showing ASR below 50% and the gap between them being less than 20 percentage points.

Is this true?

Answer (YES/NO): NO